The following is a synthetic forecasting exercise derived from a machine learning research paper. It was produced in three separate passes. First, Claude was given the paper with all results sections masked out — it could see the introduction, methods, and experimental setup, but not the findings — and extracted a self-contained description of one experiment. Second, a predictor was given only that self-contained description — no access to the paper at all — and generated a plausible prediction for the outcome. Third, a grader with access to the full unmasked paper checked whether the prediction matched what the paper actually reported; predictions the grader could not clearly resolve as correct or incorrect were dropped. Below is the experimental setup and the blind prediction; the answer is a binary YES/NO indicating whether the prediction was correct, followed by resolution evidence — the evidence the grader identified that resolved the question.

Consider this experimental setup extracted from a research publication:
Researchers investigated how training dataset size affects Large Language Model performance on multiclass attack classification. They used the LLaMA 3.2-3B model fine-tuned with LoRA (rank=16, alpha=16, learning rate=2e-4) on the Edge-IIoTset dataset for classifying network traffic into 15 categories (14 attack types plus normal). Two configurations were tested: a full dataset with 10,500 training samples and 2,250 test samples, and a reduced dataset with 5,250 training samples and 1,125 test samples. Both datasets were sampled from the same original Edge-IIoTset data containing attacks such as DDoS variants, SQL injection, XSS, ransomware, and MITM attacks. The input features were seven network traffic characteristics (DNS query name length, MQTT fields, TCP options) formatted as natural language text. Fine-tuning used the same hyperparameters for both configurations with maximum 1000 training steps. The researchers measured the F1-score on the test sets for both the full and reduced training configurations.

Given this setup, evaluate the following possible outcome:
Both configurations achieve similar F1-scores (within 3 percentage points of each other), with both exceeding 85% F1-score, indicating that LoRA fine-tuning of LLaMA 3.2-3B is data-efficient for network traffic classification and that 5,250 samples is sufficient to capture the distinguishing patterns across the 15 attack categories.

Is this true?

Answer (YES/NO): NO